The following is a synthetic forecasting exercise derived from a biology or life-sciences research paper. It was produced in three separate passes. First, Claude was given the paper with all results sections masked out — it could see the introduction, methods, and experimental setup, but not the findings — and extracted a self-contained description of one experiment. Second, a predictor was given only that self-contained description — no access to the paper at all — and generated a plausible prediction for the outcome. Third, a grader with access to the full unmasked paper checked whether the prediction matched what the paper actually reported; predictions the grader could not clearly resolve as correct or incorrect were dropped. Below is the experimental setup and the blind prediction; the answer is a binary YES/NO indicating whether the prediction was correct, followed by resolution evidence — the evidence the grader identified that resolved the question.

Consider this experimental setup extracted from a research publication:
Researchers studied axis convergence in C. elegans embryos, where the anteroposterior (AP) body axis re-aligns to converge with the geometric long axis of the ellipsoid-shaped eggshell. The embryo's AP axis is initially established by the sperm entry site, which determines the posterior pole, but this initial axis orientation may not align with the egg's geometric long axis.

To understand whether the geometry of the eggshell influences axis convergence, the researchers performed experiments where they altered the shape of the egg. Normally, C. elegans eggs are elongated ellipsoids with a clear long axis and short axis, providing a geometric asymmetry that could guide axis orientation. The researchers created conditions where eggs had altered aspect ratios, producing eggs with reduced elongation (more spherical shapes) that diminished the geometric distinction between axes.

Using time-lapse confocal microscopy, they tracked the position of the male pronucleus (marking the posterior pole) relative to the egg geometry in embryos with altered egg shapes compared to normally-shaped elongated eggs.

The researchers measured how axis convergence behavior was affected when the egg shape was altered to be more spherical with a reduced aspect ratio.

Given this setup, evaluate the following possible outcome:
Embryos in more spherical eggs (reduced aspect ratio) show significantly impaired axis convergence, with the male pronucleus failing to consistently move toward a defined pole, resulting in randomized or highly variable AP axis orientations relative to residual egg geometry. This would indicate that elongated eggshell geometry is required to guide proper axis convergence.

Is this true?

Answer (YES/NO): NO